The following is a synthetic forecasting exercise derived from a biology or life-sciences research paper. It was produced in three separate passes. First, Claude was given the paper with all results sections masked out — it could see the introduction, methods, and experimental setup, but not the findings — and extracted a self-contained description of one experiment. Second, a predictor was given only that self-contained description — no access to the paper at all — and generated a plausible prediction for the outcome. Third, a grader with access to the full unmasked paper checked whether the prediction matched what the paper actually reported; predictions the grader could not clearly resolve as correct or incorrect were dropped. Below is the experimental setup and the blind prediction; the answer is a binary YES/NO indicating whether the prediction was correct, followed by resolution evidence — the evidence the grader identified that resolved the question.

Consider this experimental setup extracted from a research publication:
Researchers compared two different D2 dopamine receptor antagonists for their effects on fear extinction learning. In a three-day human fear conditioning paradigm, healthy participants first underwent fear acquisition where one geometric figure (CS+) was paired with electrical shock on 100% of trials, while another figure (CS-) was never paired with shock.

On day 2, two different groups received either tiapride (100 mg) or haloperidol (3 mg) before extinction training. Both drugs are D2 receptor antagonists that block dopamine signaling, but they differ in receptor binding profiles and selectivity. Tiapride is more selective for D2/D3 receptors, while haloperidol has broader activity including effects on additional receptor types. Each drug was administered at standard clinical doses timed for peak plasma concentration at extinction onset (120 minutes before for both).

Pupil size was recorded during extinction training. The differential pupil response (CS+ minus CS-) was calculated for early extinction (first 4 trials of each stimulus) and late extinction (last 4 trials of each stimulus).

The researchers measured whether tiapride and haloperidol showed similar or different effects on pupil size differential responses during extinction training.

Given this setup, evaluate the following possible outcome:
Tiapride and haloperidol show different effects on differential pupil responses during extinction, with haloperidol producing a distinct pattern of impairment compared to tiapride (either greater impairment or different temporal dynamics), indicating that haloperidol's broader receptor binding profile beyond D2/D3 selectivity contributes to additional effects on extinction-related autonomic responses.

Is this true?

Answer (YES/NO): NO